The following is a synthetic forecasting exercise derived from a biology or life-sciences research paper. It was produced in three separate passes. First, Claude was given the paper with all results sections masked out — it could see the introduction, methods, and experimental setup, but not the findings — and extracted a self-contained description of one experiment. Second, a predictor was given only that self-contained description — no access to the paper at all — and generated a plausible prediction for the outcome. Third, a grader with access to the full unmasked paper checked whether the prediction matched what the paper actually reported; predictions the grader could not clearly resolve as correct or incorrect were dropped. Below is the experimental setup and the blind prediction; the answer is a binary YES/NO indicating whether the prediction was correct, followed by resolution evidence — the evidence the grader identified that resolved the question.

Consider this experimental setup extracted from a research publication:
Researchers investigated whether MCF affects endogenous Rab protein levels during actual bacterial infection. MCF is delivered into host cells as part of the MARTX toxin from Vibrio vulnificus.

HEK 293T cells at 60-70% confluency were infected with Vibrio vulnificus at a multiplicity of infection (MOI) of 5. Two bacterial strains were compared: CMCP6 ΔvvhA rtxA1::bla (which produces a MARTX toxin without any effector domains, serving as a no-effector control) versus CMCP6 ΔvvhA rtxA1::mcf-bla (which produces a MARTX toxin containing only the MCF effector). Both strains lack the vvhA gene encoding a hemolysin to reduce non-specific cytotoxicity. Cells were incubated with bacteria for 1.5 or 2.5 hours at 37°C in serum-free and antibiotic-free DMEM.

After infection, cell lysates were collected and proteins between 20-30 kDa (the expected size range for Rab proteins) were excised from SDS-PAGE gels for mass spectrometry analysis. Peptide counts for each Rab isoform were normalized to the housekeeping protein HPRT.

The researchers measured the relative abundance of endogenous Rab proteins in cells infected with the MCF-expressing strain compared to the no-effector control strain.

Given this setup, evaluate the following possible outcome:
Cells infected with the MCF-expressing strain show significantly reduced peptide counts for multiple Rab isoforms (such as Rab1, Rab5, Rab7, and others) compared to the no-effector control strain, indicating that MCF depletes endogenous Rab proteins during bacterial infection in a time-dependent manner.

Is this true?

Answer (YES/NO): NO